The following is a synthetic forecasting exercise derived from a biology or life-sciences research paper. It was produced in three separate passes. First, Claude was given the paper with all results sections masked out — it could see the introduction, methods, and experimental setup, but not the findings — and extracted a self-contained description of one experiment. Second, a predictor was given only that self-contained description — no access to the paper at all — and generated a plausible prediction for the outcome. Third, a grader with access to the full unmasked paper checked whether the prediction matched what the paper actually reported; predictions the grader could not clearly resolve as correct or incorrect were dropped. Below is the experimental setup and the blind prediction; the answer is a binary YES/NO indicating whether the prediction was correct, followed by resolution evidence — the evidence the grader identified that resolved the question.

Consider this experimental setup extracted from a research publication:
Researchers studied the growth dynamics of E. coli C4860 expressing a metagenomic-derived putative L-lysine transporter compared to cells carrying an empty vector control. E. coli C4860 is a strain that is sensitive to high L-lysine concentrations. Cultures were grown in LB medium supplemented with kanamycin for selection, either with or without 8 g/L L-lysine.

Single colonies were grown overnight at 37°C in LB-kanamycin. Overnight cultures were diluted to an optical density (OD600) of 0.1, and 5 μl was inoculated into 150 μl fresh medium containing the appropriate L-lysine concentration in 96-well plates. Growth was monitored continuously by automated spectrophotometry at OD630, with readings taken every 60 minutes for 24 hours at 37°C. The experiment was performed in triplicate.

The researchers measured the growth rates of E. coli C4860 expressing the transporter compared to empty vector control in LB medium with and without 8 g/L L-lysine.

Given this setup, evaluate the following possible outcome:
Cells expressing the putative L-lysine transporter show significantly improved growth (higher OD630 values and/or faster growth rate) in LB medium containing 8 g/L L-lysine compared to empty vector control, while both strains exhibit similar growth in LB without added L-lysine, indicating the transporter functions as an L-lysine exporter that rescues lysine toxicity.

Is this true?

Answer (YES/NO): YES